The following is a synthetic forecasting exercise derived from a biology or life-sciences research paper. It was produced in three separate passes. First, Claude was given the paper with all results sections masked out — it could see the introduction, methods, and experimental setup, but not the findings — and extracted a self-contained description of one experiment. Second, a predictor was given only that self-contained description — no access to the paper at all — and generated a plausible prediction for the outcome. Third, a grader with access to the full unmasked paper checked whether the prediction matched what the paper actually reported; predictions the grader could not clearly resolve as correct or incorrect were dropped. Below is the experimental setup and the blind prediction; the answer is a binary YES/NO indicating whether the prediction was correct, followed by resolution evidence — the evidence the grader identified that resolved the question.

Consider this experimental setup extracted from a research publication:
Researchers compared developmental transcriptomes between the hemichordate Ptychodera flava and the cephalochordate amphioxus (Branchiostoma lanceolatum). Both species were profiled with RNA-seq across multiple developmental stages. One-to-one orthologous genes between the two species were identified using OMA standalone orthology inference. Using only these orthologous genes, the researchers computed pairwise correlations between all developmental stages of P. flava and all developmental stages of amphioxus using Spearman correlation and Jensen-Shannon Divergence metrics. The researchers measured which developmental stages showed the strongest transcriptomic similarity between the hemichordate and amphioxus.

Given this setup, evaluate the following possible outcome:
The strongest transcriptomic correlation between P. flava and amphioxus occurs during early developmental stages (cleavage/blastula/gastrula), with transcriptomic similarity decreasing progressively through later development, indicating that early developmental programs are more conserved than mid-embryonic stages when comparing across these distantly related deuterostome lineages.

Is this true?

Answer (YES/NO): NO